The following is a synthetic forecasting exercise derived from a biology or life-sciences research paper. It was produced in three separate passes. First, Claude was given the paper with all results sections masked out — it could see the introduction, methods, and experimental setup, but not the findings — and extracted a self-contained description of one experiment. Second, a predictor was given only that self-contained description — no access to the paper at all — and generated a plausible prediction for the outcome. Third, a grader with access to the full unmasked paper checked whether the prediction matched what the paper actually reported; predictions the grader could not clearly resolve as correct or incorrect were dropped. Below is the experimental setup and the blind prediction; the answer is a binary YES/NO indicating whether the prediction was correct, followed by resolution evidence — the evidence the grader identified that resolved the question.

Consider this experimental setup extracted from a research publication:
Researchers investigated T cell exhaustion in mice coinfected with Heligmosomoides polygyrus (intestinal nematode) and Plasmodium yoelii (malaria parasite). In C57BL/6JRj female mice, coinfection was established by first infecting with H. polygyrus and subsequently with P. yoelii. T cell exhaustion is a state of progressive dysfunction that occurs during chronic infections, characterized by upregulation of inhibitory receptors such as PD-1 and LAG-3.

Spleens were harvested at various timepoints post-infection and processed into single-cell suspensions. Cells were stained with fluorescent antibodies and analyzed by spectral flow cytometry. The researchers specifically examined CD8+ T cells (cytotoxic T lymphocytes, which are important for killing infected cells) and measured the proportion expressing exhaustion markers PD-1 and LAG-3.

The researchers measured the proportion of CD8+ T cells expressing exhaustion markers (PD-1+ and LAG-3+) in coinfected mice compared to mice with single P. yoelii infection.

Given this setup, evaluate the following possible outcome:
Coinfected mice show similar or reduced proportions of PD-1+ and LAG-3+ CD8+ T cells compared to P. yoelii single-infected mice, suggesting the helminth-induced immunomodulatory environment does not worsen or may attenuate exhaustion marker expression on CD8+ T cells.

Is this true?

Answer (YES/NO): NO